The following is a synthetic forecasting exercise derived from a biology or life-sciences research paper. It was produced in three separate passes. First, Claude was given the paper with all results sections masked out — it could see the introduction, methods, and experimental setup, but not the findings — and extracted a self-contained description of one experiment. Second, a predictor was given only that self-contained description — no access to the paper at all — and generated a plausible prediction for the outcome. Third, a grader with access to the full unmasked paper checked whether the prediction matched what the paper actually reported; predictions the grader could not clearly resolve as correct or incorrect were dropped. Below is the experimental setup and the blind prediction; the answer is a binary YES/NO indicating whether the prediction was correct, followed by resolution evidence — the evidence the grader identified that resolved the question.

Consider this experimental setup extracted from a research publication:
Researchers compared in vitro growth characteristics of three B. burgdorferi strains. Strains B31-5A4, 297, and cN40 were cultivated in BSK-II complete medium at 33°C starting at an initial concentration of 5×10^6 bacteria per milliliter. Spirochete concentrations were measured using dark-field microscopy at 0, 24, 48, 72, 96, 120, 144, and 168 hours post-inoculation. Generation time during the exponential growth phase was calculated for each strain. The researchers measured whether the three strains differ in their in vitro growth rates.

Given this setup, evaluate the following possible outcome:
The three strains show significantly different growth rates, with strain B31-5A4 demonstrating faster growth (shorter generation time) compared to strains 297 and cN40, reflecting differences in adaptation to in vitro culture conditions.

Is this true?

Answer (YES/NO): NO